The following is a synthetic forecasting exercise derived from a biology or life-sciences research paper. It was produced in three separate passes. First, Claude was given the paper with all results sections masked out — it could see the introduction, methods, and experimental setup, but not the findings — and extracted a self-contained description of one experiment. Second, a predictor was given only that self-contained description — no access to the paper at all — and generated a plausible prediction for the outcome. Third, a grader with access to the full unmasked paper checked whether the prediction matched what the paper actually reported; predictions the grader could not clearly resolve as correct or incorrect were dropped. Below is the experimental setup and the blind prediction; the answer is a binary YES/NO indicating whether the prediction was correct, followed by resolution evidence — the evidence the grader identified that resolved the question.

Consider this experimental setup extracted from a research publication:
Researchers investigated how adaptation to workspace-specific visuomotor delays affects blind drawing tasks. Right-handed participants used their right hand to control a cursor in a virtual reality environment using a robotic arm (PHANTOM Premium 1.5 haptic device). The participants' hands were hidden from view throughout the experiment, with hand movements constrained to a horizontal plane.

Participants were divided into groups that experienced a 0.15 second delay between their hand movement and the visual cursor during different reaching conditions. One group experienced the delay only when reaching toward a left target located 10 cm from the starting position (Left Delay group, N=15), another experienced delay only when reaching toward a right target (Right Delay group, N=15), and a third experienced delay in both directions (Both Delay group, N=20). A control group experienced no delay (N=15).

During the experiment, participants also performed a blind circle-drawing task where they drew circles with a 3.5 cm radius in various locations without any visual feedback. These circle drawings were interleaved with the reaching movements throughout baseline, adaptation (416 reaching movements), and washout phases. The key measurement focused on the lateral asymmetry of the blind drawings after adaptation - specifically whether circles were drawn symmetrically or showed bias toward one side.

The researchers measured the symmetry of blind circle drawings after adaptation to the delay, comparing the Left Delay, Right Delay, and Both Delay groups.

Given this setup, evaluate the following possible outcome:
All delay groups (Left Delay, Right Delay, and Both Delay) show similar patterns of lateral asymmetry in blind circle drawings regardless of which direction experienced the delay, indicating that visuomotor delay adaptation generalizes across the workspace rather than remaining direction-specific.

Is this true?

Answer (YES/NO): NO